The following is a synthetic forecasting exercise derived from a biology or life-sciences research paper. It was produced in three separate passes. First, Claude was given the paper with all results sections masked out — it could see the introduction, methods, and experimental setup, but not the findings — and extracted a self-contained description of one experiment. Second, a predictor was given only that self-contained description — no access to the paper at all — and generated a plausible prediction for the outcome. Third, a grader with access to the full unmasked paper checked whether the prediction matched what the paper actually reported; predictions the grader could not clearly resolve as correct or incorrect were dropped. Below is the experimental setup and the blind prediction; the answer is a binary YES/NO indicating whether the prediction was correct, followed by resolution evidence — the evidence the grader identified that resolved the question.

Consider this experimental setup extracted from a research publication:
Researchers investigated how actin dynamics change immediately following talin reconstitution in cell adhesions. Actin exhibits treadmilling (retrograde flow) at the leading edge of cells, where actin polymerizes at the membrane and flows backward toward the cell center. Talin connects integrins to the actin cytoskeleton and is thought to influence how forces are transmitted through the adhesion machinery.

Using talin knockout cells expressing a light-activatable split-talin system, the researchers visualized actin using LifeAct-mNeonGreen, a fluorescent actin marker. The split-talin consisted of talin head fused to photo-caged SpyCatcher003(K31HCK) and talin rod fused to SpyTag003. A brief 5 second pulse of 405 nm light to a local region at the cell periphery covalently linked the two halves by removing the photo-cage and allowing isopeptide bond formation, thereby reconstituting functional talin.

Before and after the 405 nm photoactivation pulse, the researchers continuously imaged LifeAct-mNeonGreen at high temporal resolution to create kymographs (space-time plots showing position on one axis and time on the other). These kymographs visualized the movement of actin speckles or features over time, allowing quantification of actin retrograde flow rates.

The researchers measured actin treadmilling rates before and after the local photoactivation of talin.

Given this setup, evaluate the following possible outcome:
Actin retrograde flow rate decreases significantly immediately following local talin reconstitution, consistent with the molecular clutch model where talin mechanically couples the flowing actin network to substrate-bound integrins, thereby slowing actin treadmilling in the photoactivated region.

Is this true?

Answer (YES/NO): YES